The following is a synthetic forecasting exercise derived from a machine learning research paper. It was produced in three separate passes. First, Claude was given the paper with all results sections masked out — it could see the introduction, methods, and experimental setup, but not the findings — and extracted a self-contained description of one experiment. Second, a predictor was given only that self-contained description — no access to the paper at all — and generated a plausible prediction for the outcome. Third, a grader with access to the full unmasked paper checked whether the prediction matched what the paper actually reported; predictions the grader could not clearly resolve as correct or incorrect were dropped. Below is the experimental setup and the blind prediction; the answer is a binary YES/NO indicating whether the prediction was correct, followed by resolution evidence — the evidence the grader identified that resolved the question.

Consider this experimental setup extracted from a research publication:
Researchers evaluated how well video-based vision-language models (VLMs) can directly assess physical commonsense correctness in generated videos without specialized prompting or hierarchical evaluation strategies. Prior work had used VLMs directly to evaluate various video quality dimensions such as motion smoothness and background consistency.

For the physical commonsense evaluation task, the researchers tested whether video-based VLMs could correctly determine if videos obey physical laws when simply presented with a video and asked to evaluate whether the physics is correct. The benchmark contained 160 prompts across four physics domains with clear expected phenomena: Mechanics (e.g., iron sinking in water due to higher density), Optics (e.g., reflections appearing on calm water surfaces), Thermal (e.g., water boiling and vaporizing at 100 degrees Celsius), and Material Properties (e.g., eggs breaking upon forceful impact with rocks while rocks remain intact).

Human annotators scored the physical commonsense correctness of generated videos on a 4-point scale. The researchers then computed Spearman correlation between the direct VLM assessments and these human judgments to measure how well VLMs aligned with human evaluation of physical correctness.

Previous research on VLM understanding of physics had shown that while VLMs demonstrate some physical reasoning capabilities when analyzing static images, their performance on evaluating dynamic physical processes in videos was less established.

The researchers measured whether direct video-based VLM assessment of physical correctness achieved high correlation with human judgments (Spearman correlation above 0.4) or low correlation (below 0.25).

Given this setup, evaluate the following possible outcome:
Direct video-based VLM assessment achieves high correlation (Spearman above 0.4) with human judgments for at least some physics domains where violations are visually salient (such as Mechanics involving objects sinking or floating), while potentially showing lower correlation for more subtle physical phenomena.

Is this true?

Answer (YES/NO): NO